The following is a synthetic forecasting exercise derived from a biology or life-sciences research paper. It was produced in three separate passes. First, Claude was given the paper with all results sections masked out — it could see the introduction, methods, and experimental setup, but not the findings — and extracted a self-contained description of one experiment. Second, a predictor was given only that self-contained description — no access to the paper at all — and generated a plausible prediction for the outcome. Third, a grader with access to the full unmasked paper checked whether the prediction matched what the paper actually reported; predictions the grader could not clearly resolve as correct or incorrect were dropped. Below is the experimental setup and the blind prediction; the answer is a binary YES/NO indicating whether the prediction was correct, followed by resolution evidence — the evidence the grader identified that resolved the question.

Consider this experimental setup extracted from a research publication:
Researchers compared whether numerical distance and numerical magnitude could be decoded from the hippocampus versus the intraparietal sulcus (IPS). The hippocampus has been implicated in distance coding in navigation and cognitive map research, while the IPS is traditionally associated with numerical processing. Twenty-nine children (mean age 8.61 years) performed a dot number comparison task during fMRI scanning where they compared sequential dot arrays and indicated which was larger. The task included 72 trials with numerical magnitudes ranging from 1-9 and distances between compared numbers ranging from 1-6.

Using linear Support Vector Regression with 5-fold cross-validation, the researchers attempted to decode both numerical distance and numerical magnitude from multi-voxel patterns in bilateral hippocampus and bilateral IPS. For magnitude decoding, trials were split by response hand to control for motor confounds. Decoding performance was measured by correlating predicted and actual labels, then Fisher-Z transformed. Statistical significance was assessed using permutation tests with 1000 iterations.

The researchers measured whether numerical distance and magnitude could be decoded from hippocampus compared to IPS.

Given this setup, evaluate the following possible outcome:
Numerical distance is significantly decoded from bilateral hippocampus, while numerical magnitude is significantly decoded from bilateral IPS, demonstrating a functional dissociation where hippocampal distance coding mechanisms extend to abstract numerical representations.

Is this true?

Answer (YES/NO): NO